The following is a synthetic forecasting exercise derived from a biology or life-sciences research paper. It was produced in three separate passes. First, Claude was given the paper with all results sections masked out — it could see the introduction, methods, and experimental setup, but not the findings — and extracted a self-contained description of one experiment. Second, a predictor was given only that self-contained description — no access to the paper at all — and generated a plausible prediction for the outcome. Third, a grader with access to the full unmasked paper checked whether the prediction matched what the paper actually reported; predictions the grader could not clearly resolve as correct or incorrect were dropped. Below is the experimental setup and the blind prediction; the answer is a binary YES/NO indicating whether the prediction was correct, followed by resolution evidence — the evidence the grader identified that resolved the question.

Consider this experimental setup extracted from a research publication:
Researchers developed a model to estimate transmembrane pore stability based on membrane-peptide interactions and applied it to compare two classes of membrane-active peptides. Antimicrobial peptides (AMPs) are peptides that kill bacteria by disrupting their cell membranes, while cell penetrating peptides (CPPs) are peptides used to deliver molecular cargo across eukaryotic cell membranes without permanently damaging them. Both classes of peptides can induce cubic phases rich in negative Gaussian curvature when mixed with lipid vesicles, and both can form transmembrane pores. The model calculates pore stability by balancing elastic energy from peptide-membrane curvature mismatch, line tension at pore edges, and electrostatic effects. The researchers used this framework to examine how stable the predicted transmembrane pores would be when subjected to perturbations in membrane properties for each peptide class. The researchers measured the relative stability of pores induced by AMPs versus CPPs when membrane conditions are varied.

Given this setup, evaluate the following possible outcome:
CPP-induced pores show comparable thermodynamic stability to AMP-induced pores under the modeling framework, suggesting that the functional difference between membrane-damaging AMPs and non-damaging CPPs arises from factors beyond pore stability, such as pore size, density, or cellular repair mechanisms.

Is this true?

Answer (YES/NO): NO